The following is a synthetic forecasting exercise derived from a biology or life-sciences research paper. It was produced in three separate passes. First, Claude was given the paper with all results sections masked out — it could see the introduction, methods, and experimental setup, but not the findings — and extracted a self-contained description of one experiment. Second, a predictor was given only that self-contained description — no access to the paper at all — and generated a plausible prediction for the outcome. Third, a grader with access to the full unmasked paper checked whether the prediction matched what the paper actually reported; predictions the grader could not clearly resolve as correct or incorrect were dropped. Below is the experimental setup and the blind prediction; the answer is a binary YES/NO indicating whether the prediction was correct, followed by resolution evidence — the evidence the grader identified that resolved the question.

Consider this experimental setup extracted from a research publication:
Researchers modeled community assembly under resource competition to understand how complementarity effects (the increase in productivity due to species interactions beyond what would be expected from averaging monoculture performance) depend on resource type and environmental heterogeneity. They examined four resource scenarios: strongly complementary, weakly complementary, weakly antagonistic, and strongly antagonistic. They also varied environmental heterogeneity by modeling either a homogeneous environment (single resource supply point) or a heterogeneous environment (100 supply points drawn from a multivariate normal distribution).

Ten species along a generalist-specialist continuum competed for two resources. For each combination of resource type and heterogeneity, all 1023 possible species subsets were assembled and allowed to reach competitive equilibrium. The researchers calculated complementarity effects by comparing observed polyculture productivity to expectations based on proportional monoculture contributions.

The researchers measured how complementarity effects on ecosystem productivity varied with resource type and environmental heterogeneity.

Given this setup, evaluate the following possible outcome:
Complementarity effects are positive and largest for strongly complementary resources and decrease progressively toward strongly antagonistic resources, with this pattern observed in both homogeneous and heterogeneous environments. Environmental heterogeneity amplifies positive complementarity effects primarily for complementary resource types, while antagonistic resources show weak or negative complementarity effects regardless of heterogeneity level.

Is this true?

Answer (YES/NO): NO